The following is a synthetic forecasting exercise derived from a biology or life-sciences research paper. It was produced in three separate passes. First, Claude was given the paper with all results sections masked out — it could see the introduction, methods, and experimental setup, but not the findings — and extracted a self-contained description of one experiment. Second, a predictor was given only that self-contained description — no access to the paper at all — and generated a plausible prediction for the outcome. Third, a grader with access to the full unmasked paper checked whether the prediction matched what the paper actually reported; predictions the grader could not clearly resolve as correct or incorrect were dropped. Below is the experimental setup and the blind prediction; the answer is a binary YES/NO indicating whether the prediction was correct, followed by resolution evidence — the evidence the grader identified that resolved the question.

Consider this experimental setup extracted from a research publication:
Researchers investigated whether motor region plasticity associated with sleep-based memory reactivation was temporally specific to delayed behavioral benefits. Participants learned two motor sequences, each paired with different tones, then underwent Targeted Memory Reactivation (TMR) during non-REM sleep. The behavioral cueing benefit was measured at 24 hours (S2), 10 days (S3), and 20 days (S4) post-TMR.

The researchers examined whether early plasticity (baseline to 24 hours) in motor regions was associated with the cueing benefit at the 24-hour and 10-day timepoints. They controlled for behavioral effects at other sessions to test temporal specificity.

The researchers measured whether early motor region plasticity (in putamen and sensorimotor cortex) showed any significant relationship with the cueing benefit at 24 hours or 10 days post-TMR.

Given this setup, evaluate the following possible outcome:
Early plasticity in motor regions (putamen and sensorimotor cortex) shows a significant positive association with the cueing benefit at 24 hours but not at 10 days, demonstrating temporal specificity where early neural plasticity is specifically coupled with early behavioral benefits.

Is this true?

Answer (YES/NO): NO